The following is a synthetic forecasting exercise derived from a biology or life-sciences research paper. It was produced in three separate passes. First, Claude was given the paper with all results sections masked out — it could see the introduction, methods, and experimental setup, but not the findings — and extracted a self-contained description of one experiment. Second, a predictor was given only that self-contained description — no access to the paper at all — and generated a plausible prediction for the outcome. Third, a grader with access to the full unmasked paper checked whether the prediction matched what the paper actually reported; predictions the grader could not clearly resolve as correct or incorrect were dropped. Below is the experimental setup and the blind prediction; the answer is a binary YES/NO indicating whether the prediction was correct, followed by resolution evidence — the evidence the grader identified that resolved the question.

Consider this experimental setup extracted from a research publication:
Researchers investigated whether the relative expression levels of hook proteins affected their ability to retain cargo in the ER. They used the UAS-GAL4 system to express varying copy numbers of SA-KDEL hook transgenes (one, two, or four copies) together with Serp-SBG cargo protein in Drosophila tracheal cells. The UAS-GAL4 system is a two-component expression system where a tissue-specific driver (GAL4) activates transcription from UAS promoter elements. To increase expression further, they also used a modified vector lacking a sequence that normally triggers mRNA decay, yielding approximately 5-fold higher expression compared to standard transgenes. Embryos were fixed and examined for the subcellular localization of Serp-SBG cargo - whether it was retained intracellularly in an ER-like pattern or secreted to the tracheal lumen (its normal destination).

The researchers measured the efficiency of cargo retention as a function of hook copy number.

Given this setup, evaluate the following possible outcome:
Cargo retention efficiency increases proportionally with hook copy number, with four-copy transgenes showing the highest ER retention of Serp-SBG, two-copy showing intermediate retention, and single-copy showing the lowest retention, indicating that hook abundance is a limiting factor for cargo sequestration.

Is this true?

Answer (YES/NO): YES